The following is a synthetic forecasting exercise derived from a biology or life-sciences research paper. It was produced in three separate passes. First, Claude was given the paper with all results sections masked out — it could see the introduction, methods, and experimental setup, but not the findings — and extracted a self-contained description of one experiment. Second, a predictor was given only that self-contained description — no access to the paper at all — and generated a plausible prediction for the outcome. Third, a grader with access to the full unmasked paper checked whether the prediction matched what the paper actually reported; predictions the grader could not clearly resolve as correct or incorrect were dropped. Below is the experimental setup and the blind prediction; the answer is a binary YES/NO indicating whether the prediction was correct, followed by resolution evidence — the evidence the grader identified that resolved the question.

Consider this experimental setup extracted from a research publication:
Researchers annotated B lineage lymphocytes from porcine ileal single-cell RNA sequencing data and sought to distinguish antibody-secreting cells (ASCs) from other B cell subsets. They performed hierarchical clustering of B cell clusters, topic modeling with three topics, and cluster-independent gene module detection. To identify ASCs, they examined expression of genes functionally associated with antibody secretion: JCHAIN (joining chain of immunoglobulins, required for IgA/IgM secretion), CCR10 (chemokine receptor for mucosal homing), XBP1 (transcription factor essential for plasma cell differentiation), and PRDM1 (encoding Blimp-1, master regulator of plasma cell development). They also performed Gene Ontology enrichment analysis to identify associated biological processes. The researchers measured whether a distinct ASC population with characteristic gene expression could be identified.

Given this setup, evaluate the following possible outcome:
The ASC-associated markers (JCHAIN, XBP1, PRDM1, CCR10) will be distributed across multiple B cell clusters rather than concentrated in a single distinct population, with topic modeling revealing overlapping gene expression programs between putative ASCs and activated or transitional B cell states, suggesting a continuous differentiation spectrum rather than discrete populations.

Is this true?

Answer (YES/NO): NO